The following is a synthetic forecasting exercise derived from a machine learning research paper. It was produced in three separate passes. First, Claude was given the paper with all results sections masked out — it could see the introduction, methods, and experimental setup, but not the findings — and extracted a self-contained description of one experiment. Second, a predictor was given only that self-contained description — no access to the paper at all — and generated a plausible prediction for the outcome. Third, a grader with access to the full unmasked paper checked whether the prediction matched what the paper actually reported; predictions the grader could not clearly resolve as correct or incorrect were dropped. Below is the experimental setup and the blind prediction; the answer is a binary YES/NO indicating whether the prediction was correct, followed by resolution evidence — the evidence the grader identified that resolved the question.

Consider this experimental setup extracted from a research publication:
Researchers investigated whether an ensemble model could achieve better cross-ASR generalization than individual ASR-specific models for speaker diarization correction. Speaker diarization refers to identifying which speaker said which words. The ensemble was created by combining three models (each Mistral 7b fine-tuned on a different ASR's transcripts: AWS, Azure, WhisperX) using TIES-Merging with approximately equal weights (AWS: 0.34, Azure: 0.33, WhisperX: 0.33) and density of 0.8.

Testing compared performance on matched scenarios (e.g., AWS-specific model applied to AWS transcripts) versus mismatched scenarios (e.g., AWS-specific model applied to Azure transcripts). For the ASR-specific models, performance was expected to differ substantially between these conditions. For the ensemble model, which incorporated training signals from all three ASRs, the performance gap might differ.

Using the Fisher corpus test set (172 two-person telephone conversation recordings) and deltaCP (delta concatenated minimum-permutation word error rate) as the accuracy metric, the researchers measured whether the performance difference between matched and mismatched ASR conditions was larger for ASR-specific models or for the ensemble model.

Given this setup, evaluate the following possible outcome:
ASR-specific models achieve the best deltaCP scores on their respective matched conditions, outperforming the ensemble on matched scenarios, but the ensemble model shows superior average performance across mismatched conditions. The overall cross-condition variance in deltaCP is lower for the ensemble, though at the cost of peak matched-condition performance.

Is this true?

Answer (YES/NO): NO